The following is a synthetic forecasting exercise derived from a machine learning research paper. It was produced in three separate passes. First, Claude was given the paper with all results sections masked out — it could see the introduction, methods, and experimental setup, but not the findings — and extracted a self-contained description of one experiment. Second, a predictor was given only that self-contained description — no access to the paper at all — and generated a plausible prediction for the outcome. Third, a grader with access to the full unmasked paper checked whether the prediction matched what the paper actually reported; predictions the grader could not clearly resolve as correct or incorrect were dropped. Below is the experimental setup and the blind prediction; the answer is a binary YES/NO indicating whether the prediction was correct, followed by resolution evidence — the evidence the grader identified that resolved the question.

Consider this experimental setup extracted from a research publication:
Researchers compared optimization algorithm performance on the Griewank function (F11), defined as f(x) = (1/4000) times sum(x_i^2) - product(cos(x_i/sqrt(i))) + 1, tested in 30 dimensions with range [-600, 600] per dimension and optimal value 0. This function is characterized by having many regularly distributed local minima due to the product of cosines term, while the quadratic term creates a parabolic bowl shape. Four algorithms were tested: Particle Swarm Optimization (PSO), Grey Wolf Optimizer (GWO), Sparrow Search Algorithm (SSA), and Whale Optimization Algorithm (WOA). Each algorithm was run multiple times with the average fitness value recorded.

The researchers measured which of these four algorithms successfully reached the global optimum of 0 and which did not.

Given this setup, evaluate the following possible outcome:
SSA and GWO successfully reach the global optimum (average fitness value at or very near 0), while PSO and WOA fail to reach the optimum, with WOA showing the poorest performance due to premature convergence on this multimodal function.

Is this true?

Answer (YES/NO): NO